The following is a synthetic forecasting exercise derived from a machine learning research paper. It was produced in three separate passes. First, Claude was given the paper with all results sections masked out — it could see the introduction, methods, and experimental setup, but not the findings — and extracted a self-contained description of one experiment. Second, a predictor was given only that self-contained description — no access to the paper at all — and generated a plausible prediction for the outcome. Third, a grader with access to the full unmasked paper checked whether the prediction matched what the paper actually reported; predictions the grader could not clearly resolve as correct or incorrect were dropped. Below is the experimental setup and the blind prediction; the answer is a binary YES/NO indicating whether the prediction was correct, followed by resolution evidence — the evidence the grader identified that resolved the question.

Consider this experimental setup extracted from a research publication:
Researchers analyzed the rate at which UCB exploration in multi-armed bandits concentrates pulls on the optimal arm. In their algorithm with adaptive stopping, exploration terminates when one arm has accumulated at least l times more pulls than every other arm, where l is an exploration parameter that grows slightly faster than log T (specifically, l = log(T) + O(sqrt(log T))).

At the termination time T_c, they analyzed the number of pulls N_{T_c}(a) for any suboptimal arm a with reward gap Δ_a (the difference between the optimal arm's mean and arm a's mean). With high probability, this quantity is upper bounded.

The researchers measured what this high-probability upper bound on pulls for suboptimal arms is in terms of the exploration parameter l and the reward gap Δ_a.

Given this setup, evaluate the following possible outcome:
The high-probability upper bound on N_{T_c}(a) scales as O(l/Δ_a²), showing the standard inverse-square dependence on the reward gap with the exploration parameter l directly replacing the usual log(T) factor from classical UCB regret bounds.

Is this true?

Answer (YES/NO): YES